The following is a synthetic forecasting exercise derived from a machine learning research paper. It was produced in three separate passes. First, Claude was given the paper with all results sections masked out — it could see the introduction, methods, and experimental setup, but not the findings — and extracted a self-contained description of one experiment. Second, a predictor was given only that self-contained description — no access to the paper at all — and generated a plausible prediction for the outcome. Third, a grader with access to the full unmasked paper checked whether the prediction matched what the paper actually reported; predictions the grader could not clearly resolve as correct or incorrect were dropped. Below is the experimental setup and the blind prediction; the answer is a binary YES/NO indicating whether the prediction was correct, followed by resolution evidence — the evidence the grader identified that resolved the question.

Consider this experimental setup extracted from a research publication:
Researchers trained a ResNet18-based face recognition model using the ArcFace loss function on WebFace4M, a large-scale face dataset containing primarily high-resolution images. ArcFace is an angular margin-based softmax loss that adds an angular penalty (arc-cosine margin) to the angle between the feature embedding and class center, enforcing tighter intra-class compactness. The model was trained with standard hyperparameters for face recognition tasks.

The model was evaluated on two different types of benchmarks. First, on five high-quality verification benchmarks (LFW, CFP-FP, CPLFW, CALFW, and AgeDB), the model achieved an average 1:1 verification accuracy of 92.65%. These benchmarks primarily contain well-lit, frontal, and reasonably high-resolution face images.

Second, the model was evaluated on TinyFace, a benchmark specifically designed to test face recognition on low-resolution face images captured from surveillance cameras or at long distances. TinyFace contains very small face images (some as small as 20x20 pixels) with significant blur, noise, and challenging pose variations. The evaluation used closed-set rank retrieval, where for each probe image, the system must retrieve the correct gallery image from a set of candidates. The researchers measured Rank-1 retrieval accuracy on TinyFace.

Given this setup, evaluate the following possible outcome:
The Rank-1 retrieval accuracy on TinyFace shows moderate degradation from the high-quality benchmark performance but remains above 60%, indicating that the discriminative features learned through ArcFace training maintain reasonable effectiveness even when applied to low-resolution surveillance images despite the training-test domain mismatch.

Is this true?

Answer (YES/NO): NO